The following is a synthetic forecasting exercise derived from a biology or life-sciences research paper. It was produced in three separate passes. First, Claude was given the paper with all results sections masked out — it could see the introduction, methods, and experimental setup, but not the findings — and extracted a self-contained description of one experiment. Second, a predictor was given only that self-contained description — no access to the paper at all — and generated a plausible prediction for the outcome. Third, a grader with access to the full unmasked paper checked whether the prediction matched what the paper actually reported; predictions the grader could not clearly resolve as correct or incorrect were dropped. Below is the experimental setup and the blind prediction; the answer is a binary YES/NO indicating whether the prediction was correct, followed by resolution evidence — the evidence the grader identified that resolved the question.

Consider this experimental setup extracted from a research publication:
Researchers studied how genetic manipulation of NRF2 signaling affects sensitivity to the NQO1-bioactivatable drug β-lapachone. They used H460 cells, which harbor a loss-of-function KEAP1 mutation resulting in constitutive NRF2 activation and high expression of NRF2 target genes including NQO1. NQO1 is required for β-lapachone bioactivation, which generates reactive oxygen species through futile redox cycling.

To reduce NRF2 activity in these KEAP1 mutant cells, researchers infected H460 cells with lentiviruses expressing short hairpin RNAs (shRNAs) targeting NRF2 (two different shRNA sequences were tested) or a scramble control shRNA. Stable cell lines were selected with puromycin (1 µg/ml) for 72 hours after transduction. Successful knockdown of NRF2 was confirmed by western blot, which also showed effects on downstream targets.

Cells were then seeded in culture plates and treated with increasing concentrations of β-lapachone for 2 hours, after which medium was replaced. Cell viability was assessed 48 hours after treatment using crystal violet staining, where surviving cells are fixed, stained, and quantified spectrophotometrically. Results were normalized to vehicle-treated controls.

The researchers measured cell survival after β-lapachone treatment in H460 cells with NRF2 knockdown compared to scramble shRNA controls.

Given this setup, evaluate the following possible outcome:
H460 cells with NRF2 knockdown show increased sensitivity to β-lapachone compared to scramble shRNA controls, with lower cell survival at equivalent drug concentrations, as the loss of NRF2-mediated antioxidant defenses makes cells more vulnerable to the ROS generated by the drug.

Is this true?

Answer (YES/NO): YES